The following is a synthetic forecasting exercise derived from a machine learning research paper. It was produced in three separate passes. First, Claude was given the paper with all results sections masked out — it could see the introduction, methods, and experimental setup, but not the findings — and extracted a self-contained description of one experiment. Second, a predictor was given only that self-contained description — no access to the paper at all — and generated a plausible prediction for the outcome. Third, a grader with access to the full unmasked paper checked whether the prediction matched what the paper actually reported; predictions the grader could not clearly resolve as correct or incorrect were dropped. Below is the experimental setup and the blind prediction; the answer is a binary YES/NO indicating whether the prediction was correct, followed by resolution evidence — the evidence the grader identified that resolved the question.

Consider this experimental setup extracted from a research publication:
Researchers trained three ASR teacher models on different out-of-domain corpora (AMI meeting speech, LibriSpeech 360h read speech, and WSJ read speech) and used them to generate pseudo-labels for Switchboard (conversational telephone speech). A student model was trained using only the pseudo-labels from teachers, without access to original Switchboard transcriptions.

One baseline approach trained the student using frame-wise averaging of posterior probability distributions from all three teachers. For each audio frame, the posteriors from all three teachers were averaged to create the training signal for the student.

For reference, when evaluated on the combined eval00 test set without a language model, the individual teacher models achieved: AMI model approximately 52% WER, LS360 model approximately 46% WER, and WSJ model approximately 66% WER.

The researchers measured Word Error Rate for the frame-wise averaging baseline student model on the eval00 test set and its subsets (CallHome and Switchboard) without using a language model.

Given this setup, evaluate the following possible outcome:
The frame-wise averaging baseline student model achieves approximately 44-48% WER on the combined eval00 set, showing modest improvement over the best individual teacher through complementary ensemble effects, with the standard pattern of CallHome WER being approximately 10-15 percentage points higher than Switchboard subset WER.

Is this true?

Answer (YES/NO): NO